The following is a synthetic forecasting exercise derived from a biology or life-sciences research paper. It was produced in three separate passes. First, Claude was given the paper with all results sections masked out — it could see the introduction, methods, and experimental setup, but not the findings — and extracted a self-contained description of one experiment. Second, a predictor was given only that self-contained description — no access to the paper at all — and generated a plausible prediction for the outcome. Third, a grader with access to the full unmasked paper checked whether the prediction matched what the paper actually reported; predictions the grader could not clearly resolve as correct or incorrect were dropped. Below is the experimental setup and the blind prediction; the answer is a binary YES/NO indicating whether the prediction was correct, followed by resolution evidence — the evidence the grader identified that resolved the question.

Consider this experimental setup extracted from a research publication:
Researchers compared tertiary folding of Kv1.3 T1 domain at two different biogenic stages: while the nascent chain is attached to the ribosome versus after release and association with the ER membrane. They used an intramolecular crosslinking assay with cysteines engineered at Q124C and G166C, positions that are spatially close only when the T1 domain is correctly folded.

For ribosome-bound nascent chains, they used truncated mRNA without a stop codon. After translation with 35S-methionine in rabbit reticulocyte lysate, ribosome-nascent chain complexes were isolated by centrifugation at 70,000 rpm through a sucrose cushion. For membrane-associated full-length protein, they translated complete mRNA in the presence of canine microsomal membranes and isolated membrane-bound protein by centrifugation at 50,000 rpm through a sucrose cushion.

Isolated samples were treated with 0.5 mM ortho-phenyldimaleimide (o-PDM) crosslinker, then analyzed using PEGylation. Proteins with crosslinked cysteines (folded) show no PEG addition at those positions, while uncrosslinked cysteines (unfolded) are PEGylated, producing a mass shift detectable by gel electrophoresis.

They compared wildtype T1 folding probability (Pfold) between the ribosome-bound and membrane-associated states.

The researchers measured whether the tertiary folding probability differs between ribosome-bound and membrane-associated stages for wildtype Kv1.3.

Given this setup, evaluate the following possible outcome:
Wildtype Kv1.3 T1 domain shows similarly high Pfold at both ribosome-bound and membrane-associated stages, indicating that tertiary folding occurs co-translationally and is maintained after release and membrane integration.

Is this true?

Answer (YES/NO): NO